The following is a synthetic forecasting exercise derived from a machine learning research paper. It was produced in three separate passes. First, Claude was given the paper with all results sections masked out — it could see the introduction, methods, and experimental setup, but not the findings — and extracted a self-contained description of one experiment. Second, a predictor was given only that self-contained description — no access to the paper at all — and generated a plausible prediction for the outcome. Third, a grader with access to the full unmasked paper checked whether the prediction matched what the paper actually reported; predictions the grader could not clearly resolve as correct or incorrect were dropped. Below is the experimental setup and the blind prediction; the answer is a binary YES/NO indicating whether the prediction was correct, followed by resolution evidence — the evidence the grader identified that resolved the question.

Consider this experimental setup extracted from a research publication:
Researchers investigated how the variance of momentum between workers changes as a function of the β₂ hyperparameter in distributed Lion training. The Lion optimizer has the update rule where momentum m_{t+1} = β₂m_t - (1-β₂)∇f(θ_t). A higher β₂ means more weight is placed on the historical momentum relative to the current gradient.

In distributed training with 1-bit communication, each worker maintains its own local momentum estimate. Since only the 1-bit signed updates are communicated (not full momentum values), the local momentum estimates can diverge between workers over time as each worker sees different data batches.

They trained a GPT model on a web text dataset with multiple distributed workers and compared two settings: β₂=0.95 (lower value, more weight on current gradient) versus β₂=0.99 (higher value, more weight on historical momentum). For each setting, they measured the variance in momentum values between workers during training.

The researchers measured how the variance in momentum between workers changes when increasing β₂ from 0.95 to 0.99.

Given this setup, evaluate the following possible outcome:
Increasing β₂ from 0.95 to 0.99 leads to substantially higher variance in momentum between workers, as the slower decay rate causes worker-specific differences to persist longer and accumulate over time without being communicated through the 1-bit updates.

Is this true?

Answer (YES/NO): NO